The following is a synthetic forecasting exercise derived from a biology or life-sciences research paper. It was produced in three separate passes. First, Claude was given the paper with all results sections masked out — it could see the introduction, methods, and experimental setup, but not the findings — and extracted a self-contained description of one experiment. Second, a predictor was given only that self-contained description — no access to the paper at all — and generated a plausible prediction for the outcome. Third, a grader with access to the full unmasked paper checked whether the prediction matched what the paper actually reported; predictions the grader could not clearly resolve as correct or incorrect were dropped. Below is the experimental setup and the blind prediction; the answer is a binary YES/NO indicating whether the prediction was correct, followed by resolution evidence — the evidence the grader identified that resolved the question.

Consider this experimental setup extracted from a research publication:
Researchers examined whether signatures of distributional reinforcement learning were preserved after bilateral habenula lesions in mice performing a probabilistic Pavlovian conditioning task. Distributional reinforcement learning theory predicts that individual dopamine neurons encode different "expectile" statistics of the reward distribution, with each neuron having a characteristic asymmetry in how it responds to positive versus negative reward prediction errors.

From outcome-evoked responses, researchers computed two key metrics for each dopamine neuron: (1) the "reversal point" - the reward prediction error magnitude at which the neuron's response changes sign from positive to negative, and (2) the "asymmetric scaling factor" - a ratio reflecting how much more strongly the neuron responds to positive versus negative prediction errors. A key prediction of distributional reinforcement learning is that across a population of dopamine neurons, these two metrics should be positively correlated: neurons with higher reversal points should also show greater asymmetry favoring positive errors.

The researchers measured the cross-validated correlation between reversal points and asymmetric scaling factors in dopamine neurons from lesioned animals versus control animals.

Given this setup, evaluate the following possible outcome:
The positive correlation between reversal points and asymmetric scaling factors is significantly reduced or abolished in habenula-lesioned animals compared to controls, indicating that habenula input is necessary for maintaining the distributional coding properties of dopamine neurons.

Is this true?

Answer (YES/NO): NO